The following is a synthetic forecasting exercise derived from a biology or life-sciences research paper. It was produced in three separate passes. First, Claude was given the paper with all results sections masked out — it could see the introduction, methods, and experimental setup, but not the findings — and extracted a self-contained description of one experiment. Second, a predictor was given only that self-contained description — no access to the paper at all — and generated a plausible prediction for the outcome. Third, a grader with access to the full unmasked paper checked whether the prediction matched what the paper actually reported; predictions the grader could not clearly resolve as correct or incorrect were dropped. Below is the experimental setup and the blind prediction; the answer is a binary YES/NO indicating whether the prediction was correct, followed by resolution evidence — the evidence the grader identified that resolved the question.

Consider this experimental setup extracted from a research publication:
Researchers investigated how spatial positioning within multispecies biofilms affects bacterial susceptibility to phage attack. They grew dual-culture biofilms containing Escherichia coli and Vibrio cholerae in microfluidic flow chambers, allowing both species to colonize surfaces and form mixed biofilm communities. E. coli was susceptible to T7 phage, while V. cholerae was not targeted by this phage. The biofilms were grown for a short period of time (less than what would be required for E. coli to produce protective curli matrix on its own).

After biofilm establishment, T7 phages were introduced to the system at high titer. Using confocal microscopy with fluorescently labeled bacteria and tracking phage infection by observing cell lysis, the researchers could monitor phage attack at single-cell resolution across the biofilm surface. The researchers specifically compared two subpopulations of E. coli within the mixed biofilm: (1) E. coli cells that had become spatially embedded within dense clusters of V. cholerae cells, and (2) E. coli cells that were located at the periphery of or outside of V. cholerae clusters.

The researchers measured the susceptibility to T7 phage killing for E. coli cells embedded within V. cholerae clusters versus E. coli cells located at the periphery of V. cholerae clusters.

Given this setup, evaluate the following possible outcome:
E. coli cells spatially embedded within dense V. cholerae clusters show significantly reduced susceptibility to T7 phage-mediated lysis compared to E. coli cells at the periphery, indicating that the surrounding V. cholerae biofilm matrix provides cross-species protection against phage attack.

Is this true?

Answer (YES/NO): YES